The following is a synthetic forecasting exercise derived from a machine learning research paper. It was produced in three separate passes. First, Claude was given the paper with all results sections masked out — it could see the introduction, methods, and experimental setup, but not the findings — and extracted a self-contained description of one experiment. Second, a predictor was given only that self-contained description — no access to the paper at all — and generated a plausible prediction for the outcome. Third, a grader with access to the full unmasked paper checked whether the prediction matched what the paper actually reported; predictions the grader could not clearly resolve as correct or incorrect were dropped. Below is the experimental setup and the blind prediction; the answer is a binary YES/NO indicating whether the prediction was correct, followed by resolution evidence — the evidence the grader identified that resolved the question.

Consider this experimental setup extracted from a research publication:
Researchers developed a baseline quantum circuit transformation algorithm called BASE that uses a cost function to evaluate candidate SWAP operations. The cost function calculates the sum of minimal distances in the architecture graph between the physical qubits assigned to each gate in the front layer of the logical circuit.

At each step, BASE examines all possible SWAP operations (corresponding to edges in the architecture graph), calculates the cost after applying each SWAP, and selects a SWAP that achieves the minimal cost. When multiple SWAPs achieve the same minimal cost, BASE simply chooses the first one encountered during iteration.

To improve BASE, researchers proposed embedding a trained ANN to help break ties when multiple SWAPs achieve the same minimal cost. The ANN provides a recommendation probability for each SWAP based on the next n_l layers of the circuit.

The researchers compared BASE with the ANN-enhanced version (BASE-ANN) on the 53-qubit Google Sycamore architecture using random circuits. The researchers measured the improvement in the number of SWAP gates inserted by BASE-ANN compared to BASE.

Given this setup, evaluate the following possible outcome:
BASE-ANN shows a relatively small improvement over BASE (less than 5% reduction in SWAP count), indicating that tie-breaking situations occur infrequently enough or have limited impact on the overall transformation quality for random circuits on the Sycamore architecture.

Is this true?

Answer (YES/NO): NO